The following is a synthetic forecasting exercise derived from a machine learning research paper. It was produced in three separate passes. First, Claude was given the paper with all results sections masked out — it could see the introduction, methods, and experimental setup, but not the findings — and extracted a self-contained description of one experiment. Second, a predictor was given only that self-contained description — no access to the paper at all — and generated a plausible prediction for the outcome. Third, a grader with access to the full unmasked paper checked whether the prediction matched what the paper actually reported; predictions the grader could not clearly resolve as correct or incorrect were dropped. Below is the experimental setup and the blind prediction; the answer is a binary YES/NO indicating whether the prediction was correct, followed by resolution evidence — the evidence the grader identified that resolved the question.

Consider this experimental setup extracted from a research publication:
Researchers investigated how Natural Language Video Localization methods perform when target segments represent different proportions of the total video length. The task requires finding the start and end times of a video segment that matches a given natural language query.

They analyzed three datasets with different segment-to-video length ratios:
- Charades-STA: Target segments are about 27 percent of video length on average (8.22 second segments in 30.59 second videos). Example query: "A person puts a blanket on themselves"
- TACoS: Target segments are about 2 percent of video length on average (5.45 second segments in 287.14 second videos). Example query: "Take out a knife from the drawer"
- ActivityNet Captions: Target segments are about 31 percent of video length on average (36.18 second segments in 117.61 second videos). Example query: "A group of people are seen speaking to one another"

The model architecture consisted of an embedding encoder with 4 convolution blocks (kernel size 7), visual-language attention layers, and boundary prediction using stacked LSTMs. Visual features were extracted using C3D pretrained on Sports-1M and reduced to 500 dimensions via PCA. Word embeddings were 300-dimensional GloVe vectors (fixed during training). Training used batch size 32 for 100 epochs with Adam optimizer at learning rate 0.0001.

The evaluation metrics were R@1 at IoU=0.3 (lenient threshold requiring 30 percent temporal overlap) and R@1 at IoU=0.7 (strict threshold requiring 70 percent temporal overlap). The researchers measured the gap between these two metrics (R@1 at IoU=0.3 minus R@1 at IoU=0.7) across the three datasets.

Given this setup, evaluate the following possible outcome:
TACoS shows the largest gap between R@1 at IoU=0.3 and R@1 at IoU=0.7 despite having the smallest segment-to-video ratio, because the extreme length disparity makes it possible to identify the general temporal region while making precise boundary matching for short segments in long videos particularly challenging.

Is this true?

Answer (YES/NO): NO